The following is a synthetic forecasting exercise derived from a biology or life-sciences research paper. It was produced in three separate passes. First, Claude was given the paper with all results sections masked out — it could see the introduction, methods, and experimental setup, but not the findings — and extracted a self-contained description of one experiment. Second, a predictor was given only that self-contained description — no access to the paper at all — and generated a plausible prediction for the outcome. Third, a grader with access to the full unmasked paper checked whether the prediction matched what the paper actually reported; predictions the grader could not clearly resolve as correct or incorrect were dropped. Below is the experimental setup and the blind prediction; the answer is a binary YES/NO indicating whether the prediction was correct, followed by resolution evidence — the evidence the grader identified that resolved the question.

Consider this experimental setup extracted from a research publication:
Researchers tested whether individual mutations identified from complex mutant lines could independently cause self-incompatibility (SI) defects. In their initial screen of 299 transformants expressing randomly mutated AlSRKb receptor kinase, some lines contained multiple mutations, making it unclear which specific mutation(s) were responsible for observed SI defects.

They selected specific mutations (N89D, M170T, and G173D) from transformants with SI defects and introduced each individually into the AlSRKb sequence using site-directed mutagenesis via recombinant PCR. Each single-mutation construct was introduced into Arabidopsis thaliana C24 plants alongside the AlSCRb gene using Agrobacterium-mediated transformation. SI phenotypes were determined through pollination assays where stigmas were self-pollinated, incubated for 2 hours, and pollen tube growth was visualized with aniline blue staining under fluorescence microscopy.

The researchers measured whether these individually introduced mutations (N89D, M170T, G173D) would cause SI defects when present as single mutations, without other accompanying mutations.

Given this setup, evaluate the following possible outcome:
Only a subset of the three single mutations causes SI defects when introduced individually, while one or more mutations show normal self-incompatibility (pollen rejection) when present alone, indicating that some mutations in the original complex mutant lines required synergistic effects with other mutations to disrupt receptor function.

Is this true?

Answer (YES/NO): NO